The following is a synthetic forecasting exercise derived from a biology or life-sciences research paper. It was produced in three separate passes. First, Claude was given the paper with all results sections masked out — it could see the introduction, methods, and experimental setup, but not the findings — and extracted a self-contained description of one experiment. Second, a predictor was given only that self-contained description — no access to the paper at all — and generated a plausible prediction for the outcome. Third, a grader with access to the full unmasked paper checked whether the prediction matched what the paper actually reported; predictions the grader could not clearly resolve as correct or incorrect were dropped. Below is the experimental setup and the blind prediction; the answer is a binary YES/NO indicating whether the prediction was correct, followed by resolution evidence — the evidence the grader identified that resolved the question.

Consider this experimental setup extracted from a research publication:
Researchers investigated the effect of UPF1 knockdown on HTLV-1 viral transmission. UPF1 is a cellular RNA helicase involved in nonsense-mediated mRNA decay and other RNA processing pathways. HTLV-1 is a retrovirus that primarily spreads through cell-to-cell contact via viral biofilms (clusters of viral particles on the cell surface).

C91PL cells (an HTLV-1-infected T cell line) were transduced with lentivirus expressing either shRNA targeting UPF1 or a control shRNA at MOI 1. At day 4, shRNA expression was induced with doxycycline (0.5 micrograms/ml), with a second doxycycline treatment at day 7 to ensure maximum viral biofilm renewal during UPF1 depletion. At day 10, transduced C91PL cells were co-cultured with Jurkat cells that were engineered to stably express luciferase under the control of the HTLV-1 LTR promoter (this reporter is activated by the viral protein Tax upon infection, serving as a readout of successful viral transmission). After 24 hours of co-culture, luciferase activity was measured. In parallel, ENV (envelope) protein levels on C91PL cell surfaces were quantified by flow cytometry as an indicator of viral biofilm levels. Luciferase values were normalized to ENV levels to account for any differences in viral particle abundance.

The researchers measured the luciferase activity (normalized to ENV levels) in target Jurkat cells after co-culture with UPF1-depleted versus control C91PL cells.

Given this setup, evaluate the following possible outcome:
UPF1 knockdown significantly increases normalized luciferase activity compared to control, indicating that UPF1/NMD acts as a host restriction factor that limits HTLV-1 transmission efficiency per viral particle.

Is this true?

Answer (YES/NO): NO